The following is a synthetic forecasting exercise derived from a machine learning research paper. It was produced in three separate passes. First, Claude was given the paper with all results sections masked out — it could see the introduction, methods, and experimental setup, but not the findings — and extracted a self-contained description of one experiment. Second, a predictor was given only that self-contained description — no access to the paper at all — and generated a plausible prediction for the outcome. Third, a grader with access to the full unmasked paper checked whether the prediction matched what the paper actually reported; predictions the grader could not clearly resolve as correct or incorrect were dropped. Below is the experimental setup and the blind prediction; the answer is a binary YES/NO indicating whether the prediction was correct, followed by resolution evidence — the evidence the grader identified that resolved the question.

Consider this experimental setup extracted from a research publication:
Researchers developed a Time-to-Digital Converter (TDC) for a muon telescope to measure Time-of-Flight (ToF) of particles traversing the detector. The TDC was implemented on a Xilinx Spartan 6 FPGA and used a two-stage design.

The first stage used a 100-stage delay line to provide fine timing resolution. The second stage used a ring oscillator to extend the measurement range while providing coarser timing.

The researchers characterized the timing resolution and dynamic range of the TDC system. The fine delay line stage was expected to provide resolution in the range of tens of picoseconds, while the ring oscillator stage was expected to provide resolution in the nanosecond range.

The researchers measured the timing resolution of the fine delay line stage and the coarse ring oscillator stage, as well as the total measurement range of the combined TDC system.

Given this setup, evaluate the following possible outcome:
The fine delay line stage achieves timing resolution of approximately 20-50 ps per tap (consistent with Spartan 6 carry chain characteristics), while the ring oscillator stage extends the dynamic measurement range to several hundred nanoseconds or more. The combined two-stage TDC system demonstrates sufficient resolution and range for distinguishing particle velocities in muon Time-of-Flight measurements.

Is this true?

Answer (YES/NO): NO